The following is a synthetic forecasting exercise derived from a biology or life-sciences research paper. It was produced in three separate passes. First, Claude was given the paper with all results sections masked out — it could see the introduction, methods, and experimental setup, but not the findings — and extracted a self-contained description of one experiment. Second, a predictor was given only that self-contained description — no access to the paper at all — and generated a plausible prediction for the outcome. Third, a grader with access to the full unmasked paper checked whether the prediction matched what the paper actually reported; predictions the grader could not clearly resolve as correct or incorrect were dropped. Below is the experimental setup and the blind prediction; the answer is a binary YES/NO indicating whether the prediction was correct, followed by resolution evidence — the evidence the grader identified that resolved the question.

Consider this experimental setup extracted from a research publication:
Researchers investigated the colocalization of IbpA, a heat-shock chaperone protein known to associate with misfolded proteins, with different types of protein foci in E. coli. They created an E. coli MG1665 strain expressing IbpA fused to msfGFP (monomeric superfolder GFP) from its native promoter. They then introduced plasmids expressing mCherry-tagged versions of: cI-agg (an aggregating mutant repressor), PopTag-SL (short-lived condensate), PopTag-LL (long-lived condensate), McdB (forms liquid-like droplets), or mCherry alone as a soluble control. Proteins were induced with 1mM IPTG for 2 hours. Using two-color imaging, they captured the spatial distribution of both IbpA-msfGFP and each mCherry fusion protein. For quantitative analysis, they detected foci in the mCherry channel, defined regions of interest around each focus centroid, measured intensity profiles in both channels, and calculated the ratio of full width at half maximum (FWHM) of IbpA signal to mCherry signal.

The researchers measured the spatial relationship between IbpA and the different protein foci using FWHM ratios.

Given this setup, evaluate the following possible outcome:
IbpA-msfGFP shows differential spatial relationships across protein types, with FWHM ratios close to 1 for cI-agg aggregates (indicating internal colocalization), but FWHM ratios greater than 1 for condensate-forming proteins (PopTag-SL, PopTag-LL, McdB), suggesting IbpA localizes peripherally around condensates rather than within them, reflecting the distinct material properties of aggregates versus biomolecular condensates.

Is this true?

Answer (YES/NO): NO